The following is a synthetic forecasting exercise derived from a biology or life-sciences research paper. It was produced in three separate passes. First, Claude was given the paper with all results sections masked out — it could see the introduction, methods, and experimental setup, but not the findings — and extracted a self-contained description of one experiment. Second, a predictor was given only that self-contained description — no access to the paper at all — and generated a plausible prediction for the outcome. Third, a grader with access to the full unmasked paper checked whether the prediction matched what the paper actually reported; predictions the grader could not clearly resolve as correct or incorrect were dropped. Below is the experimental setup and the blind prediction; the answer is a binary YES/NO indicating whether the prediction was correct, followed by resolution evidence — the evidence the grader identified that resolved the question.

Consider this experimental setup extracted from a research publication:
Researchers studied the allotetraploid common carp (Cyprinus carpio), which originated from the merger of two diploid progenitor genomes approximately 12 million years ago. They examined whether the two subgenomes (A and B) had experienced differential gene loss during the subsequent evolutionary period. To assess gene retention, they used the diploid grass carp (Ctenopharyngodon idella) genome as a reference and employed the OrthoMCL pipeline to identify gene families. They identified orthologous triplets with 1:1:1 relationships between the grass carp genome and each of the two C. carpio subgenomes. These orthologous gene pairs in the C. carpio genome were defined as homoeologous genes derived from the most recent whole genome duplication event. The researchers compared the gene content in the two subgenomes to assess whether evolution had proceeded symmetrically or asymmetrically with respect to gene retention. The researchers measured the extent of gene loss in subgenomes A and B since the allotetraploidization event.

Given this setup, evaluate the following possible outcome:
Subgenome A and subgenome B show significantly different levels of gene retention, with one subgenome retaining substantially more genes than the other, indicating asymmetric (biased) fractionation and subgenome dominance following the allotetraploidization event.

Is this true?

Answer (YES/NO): NO